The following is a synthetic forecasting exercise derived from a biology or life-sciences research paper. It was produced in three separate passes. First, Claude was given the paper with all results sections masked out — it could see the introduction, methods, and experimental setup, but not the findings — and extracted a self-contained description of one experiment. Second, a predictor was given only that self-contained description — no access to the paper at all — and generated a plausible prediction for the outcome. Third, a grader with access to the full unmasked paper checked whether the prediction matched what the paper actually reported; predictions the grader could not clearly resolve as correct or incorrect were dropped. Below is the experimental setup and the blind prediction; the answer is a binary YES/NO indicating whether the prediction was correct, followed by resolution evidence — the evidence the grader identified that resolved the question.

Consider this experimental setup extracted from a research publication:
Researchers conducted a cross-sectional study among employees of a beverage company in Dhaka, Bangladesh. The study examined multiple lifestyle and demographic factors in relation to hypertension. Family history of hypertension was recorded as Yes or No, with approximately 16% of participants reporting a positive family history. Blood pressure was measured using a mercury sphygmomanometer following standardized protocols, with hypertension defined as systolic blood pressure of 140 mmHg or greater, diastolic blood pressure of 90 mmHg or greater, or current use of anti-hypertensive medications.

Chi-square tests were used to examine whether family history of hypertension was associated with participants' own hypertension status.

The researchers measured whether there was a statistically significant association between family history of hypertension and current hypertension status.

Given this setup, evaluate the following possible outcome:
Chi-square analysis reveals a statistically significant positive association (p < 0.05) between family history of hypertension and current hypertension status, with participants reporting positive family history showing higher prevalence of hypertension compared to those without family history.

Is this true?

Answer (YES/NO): NO